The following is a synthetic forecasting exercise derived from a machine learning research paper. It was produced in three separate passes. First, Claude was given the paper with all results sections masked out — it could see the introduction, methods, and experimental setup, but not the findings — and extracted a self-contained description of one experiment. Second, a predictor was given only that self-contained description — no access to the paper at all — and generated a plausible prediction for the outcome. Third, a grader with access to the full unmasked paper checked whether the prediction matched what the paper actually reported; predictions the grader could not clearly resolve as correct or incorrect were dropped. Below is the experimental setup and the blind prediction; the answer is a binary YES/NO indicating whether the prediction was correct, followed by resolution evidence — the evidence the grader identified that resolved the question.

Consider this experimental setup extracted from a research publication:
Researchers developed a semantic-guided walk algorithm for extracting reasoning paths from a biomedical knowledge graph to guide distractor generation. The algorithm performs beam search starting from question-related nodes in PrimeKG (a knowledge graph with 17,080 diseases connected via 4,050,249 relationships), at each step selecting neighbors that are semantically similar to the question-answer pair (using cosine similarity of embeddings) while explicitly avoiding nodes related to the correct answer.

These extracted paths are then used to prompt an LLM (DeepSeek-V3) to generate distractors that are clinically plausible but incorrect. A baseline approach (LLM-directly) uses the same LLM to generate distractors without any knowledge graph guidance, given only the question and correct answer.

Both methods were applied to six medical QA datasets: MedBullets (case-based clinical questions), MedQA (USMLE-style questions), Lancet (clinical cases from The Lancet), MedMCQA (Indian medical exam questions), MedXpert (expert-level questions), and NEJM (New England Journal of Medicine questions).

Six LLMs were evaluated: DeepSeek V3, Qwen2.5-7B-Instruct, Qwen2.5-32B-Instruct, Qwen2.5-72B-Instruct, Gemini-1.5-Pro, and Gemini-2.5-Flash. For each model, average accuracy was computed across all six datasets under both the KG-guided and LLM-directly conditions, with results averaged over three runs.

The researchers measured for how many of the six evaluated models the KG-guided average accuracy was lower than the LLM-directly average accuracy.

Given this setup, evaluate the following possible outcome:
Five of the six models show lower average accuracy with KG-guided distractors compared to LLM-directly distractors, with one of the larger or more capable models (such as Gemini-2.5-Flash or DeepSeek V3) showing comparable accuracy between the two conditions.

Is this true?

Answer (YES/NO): NO